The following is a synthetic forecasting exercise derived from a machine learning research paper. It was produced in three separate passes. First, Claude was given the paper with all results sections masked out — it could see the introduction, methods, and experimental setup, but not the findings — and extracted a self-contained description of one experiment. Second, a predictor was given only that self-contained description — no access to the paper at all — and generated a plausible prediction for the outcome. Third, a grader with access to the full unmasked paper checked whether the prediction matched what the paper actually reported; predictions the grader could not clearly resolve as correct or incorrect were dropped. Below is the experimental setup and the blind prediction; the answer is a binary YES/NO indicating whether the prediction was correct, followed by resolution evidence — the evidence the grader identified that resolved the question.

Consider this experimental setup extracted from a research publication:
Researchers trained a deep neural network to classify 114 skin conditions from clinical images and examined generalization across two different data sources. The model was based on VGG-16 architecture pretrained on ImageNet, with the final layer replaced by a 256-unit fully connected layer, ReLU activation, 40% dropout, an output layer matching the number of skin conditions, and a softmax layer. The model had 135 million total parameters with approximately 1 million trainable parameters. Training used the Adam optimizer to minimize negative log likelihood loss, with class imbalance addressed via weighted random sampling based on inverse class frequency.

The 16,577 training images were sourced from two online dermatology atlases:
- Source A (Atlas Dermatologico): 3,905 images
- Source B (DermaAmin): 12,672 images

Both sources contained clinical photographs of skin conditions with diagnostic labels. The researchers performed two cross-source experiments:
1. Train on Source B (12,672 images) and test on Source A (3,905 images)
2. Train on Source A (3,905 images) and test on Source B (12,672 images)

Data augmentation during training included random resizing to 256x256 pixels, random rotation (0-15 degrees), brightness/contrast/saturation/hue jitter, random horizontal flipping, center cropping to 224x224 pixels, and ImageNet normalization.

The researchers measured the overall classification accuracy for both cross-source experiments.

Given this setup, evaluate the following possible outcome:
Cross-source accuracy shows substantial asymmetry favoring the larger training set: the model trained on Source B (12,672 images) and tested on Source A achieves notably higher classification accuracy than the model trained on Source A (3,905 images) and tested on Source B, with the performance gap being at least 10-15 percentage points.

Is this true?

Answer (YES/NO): YES